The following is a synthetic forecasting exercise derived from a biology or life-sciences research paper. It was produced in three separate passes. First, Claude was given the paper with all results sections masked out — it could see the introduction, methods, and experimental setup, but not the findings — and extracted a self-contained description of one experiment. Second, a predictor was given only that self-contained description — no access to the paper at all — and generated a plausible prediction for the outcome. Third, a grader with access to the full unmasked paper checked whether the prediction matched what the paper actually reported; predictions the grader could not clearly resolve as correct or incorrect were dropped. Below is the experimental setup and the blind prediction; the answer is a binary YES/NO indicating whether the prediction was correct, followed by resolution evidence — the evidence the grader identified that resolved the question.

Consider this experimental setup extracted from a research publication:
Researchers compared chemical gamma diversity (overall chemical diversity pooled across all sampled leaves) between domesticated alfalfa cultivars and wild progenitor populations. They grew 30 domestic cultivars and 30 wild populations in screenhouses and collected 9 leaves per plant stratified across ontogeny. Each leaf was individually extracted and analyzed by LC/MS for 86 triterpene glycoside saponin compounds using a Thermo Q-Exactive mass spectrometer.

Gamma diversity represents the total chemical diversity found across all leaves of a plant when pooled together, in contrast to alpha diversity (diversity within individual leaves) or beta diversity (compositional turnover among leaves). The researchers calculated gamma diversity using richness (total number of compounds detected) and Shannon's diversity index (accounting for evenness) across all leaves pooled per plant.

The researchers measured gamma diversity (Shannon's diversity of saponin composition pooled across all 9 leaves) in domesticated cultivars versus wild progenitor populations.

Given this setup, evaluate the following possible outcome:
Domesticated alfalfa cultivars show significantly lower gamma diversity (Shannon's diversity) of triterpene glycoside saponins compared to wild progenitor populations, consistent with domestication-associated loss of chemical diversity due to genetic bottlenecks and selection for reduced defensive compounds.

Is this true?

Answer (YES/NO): NO